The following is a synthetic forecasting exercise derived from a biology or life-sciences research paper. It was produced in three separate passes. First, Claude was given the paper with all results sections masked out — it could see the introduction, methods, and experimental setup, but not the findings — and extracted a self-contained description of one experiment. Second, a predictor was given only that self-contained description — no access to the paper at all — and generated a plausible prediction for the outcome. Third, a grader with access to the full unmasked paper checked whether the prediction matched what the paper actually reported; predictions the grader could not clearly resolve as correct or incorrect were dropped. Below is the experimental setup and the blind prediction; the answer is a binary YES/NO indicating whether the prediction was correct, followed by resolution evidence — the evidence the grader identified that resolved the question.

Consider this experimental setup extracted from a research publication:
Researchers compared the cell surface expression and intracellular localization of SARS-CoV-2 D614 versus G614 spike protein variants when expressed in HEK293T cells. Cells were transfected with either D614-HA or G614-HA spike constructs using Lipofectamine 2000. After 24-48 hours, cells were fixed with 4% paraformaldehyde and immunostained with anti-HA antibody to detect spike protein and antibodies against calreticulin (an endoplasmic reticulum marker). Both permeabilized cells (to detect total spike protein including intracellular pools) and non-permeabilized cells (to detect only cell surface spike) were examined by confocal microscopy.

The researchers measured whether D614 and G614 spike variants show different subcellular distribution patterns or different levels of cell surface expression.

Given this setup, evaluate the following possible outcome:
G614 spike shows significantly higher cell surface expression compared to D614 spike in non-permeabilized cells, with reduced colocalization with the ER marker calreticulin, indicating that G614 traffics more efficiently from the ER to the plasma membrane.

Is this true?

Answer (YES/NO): NO